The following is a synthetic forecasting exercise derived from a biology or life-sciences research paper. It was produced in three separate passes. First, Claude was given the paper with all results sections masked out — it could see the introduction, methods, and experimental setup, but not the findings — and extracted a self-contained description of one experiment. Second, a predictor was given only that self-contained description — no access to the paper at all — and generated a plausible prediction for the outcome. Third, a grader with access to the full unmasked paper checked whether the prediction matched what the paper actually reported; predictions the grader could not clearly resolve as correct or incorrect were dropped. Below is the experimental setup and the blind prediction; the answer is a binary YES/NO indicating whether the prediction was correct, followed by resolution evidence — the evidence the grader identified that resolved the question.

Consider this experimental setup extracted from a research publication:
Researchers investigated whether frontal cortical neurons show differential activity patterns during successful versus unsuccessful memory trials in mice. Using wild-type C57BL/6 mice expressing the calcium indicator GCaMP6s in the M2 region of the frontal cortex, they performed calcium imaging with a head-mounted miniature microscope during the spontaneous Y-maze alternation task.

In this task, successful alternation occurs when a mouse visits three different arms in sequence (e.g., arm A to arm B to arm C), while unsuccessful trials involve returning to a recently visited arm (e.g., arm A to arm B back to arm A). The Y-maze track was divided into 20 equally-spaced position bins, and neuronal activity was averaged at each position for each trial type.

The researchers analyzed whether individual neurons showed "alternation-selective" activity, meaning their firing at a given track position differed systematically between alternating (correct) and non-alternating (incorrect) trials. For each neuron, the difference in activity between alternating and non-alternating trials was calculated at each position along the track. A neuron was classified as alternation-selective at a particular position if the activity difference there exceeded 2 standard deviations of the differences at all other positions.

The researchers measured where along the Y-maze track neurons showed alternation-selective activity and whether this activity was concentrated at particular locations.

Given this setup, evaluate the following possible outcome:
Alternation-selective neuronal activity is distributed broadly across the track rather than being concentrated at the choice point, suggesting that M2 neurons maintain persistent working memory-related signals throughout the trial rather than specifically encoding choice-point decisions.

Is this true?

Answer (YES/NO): NO